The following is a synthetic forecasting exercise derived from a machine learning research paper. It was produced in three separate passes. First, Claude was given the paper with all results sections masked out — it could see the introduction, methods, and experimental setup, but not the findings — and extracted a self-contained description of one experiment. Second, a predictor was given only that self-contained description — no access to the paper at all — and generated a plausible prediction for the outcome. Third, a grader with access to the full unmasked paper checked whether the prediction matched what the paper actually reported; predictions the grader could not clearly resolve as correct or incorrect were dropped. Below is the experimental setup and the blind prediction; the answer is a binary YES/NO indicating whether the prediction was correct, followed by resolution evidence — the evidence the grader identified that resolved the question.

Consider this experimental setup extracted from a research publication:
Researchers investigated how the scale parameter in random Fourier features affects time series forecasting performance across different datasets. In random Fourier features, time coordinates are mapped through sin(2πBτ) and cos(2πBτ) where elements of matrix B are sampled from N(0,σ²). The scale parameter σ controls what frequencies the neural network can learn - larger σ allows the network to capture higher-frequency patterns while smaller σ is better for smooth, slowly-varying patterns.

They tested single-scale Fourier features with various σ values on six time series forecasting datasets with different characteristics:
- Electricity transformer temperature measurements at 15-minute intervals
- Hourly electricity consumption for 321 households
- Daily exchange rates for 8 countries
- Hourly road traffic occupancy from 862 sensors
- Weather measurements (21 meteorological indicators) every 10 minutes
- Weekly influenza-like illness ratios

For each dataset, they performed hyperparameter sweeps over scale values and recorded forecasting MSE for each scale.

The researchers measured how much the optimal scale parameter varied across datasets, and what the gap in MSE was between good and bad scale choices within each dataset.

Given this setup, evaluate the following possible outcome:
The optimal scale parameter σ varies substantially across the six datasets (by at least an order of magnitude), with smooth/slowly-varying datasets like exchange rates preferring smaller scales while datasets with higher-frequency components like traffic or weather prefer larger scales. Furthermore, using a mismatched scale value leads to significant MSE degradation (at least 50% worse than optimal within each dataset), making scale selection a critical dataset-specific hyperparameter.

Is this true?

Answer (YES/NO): NO